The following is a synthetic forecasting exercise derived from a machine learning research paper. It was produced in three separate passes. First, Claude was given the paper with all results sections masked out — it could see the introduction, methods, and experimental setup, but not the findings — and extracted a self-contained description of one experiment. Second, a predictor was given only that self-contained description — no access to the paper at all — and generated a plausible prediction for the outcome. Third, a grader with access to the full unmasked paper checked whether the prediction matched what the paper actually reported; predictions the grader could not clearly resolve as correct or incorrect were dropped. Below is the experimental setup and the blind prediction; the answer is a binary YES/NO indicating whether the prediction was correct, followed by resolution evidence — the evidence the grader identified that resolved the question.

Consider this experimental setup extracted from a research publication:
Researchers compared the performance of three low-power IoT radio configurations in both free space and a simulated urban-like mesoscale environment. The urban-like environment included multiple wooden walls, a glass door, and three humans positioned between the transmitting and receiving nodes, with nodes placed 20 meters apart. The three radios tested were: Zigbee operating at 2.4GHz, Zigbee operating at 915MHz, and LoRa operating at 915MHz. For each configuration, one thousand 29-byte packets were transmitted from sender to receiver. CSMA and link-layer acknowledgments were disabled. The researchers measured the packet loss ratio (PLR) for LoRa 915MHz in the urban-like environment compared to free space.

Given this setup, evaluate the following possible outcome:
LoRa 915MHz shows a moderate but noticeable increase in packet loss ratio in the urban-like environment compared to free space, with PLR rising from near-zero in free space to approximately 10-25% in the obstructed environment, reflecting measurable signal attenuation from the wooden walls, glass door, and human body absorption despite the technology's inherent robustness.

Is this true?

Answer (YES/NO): NO